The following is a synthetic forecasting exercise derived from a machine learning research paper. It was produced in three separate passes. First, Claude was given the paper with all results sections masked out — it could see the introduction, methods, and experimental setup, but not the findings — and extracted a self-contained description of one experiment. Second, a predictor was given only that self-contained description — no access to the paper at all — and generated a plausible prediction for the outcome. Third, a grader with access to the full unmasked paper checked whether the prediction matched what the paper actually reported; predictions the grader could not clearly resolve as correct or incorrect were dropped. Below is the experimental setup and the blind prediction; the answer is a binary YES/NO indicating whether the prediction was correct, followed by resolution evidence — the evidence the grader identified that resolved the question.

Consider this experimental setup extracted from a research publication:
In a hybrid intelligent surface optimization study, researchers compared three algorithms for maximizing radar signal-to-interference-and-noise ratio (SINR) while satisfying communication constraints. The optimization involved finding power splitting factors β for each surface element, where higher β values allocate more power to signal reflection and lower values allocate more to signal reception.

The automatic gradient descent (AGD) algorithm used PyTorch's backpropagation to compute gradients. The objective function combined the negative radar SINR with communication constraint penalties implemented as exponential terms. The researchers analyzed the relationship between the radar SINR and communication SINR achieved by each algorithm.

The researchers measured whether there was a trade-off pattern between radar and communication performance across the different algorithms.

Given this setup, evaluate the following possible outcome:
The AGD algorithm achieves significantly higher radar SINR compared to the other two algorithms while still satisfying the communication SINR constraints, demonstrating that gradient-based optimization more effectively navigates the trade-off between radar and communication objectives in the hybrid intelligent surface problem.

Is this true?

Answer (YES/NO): YES